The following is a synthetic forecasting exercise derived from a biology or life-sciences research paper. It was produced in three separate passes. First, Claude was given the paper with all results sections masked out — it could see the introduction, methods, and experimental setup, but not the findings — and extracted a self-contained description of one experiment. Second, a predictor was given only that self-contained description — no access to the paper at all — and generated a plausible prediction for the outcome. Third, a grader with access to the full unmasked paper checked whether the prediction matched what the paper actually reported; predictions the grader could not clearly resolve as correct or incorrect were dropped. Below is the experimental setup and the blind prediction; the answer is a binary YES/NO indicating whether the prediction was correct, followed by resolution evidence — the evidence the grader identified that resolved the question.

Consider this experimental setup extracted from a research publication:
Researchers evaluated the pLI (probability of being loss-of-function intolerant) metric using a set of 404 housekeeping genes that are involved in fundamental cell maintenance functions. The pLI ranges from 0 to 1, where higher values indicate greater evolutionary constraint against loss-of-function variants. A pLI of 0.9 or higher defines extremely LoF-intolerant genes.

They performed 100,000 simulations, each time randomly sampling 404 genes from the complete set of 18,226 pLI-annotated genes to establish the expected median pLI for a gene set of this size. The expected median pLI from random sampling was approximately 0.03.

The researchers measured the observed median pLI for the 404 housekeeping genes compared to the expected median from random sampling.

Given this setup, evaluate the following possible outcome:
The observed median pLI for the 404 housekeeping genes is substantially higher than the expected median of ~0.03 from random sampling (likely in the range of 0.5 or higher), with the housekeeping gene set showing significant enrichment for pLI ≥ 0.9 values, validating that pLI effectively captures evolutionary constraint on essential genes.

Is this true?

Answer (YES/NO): YES